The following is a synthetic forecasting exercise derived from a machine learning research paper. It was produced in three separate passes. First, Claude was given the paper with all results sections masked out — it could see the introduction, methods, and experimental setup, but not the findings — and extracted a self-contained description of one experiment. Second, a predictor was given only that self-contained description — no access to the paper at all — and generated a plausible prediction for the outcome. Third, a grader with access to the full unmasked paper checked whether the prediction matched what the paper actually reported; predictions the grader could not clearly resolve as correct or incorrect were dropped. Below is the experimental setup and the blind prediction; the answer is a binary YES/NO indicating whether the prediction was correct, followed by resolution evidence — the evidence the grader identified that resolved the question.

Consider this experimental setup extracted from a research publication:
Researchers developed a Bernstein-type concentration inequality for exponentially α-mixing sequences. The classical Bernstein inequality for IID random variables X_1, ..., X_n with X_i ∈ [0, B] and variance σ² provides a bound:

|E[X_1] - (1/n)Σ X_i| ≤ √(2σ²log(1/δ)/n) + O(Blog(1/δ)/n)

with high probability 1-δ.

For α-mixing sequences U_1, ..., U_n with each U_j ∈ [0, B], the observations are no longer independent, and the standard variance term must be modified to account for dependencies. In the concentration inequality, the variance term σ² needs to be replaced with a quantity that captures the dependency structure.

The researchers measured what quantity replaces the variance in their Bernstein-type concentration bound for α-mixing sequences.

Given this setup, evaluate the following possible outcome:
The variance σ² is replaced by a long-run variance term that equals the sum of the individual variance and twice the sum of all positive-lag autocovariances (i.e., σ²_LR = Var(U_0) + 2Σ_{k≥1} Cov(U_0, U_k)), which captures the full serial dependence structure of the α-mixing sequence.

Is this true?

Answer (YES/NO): NO